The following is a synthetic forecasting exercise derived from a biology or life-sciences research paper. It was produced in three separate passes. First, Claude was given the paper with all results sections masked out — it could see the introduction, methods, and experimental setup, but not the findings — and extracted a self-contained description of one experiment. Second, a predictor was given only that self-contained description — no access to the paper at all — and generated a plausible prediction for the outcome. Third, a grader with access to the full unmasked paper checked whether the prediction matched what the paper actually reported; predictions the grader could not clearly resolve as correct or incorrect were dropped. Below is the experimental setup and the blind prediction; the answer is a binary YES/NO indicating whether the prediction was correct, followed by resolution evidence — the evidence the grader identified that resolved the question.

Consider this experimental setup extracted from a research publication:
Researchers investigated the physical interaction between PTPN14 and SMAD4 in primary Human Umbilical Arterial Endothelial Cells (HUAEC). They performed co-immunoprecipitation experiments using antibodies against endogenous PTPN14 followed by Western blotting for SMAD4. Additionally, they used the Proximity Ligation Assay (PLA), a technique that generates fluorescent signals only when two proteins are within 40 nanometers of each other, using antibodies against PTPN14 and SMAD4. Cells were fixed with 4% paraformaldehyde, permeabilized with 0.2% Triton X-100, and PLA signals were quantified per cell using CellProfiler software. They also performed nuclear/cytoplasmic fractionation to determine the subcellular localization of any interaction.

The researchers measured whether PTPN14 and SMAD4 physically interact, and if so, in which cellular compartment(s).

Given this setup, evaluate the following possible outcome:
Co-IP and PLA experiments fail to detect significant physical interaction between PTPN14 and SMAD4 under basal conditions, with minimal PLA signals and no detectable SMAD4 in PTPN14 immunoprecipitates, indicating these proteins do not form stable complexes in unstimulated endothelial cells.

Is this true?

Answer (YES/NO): NO